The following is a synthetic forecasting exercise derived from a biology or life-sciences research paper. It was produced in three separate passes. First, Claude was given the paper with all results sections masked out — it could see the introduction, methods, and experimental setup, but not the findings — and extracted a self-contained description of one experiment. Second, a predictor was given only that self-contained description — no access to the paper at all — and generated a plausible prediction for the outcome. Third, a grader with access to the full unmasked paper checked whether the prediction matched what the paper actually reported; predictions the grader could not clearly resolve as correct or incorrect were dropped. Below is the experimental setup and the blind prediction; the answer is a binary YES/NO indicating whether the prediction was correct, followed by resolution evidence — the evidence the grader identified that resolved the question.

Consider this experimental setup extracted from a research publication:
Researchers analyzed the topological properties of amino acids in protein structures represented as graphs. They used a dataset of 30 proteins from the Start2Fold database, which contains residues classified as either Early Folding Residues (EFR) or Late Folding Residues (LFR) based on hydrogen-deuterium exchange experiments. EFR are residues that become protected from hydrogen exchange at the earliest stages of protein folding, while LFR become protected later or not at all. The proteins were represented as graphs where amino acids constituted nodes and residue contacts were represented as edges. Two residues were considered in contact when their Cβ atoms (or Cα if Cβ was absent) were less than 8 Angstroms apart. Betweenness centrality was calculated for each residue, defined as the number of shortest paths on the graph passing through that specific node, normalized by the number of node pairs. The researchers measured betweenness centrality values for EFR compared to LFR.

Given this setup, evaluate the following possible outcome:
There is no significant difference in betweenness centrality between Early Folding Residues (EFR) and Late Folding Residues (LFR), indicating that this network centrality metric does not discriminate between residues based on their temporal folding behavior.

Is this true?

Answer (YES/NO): NO